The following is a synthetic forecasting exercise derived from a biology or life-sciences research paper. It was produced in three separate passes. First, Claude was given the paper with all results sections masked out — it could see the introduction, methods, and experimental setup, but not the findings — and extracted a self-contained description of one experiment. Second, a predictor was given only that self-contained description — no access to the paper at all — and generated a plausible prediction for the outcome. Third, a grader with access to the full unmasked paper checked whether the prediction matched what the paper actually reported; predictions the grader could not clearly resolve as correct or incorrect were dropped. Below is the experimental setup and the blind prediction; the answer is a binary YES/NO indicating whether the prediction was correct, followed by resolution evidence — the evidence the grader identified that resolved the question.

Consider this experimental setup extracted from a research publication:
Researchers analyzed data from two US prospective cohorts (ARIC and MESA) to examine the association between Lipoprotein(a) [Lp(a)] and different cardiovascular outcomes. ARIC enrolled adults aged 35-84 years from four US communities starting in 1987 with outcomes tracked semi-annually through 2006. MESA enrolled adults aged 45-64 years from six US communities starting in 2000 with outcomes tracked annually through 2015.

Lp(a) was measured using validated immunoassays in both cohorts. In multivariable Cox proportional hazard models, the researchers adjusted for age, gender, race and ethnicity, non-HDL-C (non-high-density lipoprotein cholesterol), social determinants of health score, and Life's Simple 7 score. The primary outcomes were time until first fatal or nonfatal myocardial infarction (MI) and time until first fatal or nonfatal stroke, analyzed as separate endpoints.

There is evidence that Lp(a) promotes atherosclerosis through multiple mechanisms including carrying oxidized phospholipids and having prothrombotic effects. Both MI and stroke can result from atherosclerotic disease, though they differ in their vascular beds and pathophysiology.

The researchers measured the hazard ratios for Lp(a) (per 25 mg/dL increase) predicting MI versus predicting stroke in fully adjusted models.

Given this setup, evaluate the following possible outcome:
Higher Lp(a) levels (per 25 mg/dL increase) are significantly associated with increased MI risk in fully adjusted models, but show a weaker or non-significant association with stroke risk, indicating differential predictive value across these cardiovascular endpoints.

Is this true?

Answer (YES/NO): YES